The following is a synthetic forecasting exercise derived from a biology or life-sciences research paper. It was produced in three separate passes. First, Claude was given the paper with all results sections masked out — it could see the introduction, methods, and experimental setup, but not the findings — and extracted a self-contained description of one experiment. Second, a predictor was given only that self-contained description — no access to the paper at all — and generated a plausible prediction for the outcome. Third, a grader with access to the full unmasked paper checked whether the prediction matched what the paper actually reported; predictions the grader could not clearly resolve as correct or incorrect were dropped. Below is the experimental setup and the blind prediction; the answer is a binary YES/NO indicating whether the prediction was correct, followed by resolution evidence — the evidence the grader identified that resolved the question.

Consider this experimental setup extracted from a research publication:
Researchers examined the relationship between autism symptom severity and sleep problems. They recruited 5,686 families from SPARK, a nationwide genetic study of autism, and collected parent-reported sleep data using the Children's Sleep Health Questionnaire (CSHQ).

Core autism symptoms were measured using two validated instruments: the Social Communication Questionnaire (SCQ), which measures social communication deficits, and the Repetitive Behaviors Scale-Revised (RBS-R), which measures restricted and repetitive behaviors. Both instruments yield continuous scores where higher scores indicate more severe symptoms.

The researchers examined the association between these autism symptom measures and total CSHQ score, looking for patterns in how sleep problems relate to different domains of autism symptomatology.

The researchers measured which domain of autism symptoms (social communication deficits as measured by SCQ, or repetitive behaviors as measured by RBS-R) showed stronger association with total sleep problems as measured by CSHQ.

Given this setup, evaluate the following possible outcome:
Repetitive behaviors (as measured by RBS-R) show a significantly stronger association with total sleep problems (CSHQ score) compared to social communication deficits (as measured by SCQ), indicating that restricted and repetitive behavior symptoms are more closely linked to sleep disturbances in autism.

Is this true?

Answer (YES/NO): YES